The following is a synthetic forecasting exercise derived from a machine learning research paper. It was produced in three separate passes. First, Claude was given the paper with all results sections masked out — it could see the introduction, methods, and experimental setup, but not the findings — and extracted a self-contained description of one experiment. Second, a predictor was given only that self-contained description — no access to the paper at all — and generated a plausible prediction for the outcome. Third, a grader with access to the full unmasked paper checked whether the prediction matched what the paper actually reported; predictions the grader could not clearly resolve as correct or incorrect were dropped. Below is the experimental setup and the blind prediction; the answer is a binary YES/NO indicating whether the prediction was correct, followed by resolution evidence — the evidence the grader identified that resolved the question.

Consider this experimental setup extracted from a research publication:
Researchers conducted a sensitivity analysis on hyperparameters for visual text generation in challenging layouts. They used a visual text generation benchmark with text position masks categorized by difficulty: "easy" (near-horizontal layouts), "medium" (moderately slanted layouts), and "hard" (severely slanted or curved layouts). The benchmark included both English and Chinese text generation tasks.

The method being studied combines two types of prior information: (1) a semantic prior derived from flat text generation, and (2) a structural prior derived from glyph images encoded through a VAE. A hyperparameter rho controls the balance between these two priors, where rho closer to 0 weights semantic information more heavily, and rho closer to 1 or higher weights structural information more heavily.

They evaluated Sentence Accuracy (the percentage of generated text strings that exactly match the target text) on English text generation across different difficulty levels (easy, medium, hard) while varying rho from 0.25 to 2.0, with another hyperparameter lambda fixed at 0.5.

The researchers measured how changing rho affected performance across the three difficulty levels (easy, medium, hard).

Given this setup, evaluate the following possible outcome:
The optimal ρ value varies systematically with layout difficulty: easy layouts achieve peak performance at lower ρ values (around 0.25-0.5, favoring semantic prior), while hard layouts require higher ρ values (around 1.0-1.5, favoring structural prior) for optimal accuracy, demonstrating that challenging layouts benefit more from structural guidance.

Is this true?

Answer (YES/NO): NO